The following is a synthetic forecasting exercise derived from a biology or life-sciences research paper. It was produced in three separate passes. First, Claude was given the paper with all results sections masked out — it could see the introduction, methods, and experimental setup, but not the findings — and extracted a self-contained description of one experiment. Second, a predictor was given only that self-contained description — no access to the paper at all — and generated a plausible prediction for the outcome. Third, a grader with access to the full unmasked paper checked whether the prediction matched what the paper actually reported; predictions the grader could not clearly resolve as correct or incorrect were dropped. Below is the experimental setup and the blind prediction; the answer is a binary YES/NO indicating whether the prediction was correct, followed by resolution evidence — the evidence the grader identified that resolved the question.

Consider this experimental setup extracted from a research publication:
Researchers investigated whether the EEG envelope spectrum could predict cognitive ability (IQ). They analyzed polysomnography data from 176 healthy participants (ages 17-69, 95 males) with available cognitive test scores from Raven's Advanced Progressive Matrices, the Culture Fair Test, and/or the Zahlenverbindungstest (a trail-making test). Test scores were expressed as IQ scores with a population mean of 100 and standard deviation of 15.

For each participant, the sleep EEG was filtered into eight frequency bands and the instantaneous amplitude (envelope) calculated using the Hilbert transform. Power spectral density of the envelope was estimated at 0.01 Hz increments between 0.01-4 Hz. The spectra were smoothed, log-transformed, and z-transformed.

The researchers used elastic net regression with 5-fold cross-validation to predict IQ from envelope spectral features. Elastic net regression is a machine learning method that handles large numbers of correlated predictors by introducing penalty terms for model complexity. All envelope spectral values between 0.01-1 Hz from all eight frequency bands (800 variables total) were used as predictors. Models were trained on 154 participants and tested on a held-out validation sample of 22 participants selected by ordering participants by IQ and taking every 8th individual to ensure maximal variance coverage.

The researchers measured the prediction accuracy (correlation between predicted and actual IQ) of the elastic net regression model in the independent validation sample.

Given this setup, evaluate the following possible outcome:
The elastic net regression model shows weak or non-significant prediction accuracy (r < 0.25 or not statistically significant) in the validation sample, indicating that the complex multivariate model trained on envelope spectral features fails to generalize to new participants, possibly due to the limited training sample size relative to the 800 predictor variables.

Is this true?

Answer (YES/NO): YES